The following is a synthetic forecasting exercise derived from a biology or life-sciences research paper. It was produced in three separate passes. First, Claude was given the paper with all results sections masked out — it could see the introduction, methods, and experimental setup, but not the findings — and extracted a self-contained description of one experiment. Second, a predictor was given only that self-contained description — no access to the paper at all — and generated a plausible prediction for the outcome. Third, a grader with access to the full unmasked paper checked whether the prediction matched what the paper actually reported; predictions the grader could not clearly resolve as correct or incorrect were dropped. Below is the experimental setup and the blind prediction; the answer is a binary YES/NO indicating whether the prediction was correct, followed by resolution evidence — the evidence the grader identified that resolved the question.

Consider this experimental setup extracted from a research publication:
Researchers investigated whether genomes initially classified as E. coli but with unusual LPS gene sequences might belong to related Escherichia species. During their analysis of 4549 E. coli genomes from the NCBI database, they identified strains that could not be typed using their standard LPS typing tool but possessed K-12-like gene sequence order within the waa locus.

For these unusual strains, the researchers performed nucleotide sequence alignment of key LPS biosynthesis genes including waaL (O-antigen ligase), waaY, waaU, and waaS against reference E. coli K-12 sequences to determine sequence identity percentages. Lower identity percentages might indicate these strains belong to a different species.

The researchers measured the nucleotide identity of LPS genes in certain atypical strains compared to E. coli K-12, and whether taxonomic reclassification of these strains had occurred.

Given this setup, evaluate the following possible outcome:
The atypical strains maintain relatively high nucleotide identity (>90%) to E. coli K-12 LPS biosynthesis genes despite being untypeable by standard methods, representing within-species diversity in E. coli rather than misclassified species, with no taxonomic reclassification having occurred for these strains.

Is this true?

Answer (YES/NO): NO